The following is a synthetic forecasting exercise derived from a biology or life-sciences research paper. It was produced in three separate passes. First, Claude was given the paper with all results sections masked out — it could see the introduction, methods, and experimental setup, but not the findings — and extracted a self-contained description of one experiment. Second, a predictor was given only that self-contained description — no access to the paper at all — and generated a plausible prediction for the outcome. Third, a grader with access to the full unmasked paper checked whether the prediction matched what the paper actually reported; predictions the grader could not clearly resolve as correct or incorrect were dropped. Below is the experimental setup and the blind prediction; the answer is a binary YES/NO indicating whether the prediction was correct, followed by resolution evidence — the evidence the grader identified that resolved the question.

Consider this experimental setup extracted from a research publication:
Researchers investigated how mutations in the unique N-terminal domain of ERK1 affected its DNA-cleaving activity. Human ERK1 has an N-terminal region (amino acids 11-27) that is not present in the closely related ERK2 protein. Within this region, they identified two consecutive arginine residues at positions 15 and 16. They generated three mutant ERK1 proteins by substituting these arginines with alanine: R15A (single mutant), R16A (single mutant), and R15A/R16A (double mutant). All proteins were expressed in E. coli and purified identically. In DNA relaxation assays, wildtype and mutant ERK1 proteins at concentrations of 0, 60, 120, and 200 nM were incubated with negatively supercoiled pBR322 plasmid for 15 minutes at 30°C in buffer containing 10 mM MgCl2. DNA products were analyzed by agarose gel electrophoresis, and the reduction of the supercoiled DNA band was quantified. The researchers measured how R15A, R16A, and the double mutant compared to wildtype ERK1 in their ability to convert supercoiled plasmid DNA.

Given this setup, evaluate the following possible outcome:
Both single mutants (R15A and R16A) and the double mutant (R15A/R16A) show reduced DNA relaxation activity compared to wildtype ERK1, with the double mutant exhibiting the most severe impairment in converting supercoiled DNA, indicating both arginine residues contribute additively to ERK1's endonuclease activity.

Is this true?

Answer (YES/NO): NO